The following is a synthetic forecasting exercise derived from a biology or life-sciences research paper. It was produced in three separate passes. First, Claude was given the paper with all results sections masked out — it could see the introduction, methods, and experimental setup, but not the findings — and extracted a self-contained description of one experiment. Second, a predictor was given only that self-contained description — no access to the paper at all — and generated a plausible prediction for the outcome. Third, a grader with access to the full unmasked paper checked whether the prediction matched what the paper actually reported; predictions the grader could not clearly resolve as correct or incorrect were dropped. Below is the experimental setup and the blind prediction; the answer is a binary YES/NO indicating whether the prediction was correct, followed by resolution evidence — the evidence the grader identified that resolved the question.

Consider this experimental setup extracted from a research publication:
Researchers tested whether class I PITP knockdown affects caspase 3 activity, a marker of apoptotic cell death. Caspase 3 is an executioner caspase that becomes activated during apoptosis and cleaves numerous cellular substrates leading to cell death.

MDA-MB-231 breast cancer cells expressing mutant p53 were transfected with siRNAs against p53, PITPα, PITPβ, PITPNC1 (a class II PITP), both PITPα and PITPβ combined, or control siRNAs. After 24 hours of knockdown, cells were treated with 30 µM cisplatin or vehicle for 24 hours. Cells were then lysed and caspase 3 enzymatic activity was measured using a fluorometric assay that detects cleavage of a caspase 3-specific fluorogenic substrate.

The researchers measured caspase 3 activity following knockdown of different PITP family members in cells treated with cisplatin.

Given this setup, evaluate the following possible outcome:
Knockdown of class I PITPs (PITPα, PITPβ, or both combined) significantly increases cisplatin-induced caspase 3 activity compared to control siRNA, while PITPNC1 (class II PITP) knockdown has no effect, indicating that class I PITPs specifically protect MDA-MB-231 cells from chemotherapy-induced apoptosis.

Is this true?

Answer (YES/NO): YES